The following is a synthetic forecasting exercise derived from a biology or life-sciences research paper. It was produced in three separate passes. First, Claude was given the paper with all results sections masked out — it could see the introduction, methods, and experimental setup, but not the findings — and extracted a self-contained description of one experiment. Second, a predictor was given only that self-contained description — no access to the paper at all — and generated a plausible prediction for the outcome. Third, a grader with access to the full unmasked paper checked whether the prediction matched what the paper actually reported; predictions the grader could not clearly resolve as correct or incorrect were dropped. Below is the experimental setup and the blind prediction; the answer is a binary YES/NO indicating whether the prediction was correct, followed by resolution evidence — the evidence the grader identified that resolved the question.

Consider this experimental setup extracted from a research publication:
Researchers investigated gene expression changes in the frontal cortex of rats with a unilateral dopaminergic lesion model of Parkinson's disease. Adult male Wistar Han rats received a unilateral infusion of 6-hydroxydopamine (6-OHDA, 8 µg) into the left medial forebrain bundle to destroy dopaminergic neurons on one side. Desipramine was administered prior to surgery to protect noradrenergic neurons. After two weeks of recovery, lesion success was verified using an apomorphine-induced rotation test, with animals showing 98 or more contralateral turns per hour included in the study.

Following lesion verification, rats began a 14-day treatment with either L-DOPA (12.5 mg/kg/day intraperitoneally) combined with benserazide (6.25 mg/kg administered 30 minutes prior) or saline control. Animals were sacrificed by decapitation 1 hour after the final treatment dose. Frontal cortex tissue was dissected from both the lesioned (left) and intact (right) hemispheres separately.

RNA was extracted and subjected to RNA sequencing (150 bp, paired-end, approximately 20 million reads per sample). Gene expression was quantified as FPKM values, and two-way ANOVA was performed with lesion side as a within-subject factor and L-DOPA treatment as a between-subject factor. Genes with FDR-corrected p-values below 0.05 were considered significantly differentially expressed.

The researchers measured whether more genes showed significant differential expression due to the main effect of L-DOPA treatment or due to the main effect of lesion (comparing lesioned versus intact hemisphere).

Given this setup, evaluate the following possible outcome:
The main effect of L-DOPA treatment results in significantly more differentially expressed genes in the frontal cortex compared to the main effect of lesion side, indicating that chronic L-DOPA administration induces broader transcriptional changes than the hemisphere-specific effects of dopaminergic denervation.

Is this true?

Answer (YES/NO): YES